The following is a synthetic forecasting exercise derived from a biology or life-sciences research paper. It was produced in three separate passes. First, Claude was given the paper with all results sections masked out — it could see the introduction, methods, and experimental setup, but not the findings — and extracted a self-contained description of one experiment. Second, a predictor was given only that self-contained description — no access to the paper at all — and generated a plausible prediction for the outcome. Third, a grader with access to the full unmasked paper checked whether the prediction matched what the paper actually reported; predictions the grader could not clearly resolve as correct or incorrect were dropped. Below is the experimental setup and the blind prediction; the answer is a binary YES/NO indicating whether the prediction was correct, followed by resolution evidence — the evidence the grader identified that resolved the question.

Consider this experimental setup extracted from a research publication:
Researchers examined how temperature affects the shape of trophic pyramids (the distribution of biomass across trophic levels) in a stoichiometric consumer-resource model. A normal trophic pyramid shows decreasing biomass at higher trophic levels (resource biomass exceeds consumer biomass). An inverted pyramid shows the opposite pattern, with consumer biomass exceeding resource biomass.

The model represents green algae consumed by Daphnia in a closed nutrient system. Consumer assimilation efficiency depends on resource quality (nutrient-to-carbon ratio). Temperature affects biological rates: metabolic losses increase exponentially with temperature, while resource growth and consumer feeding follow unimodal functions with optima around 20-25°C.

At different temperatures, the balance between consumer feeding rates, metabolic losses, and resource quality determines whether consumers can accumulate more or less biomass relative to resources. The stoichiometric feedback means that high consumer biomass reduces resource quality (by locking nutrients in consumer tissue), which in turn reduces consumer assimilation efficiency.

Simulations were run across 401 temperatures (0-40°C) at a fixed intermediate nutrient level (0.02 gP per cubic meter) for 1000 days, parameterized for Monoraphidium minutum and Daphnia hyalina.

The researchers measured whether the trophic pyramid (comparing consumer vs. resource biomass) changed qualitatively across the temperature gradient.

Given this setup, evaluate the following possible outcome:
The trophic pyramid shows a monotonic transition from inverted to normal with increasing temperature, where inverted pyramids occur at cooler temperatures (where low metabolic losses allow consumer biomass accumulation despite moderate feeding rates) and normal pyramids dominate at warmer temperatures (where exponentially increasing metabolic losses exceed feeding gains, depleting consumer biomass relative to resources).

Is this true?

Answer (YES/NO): NO